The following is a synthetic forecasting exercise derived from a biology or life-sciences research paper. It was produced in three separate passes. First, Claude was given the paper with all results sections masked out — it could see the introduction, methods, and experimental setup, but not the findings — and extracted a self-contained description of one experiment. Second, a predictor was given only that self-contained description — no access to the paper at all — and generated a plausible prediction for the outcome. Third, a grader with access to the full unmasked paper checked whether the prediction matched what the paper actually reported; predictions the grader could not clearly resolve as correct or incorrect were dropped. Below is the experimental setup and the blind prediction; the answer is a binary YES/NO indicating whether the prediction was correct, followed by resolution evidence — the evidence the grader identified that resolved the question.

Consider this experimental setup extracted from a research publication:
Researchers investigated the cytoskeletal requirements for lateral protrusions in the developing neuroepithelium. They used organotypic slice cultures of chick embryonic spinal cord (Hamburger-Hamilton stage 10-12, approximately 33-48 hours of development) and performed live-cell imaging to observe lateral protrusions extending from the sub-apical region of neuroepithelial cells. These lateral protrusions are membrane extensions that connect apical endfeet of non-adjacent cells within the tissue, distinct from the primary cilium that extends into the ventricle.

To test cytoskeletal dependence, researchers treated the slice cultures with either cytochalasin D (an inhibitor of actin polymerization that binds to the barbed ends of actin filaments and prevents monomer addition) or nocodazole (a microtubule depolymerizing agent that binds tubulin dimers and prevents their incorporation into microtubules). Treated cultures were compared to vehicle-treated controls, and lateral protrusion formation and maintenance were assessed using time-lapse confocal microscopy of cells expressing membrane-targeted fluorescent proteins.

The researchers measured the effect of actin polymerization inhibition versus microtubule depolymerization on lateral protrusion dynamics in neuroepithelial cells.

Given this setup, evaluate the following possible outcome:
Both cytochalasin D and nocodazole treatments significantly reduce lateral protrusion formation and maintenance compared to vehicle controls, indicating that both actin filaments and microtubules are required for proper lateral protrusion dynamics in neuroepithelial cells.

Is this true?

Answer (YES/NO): NO